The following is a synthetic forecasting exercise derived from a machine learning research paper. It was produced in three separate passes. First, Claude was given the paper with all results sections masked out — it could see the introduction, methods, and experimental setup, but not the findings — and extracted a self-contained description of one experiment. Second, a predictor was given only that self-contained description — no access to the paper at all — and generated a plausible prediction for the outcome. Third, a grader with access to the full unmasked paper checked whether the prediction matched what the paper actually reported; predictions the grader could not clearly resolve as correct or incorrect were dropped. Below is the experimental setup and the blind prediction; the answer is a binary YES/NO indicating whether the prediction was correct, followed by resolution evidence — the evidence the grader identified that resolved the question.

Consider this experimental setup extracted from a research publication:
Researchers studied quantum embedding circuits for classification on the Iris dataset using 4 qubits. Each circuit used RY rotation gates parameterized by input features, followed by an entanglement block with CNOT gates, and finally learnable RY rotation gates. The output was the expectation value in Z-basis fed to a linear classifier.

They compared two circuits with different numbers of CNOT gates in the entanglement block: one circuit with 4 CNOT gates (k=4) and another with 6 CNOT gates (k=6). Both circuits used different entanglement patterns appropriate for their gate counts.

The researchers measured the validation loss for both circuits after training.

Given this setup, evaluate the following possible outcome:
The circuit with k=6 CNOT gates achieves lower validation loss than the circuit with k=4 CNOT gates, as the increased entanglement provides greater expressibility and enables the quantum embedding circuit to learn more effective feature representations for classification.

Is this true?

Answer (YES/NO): NO